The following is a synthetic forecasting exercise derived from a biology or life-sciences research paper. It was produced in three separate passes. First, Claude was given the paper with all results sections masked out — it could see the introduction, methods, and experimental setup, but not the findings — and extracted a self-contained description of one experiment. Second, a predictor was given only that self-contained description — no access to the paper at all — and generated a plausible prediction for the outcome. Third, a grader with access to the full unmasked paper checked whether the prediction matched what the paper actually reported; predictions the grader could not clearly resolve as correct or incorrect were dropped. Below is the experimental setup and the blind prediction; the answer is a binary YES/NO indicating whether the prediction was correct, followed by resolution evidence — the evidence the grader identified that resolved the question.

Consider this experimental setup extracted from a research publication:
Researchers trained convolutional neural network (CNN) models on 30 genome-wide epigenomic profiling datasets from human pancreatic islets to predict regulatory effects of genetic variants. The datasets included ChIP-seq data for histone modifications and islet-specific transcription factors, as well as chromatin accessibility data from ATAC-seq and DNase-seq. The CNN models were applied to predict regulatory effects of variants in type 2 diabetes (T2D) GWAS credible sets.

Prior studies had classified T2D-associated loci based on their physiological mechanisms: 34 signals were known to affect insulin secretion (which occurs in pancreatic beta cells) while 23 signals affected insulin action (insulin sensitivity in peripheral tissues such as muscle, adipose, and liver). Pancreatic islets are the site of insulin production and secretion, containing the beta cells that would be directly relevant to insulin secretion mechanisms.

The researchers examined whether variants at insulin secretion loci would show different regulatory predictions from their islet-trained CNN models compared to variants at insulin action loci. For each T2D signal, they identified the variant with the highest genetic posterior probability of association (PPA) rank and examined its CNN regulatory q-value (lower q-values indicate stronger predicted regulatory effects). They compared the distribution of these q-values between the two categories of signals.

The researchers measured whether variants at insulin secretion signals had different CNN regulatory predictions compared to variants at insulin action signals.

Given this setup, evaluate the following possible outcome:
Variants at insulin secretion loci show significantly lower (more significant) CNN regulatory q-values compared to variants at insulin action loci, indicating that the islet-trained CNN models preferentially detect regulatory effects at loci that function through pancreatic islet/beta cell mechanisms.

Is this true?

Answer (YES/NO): YES